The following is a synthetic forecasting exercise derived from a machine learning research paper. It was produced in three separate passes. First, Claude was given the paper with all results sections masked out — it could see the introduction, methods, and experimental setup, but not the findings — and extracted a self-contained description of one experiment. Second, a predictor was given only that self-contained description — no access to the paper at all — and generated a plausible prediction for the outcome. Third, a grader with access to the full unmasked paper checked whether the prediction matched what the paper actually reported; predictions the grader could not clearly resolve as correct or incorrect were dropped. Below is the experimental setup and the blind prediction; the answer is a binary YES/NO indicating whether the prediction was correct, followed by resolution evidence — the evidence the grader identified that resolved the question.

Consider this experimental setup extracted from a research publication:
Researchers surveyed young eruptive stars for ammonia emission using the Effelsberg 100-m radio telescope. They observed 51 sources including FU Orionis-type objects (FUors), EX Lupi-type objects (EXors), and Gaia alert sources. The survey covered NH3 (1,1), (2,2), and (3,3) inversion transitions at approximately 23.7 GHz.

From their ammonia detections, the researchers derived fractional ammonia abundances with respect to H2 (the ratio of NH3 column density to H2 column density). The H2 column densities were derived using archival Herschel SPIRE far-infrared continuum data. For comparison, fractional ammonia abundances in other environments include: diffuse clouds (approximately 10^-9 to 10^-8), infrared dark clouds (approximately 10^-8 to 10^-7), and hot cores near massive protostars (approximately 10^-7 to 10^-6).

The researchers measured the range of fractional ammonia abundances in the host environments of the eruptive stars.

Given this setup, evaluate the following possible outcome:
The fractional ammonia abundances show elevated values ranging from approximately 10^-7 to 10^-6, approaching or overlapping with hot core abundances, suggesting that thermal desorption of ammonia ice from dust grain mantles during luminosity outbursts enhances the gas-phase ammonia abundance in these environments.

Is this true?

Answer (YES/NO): NO